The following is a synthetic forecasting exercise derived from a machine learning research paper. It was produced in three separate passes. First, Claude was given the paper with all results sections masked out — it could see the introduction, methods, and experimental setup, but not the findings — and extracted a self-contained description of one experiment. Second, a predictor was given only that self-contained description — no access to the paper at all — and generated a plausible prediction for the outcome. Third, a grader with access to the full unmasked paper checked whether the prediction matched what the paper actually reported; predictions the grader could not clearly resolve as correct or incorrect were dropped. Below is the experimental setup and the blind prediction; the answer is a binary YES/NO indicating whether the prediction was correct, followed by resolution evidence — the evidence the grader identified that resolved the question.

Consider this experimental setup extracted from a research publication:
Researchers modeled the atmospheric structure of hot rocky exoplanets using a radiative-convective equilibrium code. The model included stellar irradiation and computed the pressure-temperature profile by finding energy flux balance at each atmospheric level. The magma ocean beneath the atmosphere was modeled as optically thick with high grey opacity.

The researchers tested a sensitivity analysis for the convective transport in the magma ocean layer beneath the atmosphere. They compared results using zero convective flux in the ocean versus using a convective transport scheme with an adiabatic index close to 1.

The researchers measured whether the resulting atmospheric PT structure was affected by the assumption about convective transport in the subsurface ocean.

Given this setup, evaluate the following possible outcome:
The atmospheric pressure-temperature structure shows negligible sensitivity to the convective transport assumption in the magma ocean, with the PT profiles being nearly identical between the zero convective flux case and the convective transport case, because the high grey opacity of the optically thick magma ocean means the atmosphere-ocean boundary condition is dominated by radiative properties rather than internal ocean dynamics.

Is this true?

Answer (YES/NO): YES